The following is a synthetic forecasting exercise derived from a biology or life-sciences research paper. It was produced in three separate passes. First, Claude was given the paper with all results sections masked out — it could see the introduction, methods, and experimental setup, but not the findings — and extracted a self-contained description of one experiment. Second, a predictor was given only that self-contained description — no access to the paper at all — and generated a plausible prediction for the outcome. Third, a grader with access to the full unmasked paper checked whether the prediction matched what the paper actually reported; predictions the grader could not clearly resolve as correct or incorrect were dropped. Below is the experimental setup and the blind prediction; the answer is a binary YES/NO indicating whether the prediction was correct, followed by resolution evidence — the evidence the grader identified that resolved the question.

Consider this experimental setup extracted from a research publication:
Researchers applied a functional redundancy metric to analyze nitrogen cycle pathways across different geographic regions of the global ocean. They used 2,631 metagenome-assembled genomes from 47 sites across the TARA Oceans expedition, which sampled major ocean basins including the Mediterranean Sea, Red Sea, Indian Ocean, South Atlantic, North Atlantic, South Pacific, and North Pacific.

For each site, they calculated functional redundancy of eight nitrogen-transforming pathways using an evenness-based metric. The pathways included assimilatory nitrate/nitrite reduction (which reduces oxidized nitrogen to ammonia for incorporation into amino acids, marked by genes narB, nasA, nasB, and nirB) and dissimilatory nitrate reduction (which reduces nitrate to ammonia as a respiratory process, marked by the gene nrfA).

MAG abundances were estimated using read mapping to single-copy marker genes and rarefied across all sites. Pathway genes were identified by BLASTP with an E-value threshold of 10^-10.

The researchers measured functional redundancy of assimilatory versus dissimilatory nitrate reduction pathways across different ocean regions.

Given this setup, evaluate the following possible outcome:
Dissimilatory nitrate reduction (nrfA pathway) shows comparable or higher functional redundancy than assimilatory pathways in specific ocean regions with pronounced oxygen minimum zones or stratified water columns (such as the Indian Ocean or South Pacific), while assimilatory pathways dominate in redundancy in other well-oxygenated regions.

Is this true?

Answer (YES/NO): NO